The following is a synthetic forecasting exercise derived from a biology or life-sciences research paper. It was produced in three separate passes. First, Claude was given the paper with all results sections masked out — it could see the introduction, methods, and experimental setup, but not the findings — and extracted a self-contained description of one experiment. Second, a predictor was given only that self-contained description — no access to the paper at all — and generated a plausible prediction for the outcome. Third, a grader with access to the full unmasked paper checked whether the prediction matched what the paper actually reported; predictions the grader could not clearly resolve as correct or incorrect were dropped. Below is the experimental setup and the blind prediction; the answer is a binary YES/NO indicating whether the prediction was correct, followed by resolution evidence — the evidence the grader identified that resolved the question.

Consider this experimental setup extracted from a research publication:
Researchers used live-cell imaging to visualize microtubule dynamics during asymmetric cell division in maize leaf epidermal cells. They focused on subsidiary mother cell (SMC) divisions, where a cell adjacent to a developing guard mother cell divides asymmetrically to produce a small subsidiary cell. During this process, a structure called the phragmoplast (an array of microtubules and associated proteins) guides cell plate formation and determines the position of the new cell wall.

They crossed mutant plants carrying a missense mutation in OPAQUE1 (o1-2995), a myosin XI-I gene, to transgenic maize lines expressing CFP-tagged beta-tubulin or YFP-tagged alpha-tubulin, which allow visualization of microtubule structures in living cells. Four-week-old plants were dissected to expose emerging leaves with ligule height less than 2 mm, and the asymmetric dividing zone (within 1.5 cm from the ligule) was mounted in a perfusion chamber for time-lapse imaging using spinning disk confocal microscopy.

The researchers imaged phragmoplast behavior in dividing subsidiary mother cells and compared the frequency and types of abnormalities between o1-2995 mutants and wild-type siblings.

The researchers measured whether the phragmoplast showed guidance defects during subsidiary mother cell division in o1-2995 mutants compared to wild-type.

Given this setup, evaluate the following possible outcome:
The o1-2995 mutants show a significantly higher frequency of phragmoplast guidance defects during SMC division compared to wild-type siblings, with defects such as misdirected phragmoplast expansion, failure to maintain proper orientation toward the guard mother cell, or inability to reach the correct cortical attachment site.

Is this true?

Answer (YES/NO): YES